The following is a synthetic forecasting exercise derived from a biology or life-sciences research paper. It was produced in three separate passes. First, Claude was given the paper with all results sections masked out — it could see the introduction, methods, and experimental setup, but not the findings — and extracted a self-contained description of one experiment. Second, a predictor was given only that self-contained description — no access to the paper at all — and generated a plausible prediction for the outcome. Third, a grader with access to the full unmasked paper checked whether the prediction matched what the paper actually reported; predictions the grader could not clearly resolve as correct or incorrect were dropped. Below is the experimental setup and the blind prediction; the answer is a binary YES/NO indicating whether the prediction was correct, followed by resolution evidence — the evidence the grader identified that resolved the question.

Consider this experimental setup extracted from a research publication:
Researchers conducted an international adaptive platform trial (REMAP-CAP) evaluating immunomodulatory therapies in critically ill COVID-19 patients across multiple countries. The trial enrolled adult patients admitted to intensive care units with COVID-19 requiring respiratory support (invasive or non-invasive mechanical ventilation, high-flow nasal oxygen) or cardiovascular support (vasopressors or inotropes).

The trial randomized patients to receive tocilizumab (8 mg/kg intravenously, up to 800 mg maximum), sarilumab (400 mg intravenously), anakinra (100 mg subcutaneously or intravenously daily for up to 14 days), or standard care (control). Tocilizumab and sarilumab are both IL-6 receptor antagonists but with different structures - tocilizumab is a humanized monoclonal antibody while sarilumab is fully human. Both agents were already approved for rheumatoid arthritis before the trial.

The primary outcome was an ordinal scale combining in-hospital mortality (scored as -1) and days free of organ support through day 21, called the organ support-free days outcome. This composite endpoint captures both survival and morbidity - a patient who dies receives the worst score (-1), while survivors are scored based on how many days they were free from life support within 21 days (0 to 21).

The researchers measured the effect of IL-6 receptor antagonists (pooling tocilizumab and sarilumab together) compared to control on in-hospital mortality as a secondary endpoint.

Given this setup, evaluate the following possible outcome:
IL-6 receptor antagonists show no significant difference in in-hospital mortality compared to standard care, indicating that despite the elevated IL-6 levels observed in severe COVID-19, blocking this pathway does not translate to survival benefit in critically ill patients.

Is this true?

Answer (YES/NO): NO